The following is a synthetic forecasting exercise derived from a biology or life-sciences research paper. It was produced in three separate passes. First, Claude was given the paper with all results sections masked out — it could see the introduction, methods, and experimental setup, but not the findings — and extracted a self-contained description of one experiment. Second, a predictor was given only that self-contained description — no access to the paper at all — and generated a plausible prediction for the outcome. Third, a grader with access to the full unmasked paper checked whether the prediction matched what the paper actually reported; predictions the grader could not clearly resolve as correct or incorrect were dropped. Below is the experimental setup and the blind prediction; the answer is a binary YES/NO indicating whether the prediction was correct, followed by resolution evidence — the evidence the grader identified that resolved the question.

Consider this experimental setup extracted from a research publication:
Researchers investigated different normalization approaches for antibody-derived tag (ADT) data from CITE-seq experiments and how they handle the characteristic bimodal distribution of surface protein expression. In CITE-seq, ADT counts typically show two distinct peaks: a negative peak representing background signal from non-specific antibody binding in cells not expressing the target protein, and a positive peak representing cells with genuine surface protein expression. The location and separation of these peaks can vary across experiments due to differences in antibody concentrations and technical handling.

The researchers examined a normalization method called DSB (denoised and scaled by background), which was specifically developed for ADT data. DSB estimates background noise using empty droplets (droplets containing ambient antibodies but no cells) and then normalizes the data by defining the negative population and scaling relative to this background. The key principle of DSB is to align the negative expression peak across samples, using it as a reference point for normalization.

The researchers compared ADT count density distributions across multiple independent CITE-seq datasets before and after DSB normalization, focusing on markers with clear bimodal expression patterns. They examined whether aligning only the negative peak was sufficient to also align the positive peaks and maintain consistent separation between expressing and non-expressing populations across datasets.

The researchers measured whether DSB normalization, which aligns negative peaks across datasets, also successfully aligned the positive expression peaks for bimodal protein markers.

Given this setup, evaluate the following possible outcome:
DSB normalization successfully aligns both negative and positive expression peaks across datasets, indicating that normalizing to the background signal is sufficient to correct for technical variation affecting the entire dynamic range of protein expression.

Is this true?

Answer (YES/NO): NO